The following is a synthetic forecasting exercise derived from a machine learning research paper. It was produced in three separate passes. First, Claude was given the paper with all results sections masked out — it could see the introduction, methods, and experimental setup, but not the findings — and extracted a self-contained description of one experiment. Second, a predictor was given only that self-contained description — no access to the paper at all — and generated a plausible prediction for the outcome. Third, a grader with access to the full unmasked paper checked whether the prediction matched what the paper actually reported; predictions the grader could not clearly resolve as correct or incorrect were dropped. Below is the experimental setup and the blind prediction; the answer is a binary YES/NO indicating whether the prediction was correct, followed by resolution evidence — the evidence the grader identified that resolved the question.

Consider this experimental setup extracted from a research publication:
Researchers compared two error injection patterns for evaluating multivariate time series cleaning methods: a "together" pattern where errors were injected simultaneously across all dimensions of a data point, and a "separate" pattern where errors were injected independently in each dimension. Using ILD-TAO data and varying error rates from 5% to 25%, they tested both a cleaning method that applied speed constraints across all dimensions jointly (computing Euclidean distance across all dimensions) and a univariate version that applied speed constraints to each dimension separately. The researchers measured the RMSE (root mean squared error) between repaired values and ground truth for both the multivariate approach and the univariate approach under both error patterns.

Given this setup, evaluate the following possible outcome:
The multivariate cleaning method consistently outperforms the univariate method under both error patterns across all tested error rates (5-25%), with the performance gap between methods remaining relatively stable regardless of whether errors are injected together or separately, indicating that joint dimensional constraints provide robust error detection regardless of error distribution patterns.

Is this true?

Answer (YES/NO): NO